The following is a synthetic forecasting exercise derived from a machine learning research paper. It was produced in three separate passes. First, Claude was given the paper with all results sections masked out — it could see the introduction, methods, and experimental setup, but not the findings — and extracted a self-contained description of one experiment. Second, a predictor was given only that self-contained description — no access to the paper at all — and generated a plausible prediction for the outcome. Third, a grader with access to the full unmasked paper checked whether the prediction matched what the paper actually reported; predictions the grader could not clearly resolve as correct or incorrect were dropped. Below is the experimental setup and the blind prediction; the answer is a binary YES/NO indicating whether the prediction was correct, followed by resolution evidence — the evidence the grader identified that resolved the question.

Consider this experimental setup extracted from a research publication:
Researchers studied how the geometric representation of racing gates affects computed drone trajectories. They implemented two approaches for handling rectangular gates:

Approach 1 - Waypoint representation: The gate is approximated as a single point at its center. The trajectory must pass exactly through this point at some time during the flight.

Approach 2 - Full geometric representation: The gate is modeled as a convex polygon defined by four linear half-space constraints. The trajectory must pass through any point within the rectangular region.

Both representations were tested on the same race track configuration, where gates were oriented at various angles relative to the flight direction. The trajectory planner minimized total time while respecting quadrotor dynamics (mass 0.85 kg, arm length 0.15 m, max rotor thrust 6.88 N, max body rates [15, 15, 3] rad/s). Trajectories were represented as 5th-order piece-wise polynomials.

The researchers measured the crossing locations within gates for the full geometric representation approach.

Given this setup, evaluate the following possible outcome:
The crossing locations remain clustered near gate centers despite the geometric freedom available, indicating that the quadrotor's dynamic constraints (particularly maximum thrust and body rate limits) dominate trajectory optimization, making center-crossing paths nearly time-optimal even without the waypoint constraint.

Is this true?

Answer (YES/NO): NO